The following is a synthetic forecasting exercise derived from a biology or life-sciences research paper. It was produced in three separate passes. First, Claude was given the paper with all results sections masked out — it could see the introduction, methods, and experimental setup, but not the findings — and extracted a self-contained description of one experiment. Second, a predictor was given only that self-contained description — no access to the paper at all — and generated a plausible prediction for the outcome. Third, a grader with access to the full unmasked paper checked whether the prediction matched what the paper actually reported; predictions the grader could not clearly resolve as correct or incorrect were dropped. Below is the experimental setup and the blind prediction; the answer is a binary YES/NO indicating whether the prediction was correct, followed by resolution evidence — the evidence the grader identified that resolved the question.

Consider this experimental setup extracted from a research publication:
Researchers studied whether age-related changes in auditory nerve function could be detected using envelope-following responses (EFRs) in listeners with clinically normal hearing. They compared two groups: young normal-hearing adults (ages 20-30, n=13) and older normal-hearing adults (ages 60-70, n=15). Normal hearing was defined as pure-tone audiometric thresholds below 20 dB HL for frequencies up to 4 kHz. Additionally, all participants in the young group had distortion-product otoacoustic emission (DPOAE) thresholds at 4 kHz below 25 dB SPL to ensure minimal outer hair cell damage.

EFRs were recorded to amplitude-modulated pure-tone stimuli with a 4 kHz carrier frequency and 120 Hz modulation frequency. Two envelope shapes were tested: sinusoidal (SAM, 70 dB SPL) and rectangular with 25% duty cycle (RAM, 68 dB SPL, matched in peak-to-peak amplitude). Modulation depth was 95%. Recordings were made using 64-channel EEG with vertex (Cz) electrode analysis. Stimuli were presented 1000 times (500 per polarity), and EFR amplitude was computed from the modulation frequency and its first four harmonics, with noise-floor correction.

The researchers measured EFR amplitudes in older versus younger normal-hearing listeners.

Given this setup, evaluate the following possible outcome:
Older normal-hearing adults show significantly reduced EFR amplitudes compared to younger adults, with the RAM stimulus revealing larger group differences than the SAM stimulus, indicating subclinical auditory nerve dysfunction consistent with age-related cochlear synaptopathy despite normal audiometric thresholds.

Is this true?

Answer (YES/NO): YES